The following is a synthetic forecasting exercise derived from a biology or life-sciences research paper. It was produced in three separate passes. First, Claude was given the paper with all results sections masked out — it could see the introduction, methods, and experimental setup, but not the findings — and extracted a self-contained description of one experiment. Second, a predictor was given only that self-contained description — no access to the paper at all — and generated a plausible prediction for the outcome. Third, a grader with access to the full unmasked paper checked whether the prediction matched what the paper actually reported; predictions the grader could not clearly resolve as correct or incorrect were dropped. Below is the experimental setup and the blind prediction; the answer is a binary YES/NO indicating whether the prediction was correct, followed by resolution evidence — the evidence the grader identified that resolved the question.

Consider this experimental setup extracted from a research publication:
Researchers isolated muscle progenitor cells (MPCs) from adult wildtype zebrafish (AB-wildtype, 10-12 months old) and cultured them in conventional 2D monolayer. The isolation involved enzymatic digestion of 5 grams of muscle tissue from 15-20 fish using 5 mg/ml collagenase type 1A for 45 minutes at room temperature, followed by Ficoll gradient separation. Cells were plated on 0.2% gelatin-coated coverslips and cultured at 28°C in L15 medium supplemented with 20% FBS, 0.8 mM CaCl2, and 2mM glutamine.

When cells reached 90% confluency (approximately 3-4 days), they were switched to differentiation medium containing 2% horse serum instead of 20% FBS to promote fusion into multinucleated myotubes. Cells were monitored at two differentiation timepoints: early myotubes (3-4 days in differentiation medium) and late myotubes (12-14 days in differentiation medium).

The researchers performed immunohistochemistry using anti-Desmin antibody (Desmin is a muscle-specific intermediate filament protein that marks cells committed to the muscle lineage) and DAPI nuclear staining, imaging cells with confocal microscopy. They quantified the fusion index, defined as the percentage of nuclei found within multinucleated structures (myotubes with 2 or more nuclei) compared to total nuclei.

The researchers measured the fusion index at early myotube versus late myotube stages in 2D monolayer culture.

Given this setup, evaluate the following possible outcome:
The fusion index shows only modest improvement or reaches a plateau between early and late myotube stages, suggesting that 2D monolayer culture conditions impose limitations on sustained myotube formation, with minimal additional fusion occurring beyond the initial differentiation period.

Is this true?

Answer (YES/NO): YES